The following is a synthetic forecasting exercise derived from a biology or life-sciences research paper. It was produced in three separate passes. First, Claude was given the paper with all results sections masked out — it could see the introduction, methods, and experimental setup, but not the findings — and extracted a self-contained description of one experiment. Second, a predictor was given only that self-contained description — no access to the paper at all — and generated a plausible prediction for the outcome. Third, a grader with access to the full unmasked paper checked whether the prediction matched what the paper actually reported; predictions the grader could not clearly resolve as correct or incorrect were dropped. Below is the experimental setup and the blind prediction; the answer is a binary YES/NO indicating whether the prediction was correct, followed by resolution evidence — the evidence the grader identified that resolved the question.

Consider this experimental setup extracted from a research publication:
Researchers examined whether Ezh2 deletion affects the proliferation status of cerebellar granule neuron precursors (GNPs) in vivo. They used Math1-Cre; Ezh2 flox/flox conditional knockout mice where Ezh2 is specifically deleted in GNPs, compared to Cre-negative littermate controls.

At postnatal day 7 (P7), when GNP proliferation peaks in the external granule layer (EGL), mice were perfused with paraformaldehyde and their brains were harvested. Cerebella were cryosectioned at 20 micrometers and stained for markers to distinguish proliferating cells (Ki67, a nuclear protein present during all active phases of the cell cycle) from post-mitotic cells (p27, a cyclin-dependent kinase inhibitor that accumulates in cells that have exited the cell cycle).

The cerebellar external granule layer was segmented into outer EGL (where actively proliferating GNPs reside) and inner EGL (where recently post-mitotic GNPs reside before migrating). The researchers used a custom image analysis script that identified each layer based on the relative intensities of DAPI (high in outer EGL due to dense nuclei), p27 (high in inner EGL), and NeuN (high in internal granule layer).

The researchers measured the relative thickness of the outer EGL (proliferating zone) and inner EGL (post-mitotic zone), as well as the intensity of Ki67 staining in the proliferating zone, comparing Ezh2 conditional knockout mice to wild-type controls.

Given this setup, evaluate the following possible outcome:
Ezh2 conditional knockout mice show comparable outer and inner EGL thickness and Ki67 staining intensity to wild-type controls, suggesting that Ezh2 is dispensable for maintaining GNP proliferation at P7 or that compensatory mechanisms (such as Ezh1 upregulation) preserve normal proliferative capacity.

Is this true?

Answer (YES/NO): YES